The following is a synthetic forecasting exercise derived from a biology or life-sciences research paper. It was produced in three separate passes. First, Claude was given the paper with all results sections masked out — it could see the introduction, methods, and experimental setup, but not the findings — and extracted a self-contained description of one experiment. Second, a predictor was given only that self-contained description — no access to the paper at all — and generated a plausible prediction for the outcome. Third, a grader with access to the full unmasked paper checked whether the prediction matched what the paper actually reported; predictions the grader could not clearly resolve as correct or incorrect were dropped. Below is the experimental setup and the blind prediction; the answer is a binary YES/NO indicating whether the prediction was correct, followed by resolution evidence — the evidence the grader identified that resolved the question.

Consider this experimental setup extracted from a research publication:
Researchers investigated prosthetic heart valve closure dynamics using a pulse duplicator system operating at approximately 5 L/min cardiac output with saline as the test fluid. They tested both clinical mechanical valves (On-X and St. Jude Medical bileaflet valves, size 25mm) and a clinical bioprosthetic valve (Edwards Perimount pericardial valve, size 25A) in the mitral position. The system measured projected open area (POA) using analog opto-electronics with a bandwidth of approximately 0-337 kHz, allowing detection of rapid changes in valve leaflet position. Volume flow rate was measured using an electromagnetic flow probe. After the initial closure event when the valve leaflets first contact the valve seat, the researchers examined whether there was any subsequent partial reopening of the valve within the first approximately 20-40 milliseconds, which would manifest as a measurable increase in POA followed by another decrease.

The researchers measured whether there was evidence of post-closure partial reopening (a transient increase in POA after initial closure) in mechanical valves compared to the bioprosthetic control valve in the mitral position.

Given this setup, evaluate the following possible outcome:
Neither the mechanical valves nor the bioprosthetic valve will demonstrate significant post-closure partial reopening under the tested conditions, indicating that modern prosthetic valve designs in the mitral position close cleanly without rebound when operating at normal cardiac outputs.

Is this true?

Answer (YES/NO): NO